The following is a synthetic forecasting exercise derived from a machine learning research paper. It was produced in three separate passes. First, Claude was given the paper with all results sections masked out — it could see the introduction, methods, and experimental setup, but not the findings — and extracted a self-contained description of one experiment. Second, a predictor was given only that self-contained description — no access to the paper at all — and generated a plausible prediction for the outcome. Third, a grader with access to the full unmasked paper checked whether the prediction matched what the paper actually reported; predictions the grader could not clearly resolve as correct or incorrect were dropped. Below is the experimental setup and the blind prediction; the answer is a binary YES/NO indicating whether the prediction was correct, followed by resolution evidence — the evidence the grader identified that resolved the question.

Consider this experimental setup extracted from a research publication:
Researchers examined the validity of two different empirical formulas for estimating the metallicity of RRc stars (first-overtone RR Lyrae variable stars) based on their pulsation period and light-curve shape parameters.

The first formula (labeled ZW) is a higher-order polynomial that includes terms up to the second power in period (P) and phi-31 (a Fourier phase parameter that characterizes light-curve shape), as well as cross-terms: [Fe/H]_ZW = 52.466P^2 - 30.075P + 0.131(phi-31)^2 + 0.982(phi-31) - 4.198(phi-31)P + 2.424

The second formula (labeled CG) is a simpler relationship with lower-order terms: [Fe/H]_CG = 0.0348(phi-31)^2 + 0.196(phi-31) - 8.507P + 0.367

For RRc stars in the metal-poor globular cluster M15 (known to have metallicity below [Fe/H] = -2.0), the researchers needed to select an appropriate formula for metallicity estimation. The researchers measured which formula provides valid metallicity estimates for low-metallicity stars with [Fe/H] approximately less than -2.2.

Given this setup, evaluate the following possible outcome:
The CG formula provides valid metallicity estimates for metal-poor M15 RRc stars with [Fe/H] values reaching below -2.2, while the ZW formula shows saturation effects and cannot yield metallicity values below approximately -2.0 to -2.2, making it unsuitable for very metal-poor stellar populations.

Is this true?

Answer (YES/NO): YES